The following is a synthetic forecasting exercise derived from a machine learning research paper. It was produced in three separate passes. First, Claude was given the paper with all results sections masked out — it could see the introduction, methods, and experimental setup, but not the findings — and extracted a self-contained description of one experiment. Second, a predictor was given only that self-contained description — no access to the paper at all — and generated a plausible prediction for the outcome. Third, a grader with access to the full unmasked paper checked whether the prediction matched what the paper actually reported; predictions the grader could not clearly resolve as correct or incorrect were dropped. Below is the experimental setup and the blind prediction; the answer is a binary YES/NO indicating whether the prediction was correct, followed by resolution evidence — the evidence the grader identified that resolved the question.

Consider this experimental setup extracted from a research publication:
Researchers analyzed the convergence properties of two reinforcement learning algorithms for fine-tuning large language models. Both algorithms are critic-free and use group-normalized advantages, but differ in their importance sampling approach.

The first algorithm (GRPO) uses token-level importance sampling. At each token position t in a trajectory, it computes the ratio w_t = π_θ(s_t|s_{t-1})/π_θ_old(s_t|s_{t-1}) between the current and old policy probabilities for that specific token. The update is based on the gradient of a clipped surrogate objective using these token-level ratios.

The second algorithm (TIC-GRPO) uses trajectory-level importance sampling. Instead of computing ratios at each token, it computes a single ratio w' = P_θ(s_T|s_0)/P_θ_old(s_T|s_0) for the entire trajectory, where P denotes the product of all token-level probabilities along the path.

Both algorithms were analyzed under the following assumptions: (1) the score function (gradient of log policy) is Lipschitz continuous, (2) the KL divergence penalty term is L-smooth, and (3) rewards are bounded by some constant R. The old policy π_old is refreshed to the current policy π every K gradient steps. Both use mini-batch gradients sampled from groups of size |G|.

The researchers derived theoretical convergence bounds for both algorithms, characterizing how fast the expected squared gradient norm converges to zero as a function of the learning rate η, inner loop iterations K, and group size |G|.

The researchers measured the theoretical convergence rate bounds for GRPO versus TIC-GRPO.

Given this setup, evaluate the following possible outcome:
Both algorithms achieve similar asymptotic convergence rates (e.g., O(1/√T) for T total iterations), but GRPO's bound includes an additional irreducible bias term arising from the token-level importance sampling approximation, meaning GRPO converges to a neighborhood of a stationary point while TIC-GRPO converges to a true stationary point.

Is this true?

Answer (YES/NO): NO